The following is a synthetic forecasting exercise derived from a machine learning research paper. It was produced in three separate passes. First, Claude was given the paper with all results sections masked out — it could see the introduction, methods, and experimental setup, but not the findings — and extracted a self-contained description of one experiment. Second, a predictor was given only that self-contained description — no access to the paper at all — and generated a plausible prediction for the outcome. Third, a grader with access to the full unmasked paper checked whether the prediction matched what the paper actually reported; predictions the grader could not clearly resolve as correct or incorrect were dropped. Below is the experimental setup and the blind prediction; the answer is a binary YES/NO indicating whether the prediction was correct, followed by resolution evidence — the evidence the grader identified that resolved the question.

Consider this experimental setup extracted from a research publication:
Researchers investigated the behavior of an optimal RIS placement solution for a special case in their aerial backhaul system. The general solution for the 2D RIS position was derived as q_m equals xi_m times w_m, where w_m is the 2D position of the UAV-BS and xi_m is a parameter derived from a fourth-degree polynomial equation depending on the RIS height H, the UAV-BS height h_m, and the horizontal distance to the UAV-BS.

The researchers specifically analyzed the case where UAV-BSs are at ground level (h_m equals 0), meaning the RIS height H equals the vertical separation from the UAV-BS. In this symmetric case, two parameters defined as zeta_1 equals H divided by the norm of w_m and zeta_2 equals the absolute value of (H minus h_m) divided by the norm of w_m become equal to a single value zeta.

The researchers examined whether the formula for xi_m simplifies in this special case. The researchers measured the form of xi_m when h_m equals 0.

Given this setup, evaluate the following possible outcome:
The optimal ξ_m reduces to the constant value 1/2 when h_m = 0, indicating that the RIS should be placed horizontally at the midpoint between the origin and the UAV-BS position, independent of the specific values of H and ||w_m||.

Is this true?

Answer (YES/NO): NO